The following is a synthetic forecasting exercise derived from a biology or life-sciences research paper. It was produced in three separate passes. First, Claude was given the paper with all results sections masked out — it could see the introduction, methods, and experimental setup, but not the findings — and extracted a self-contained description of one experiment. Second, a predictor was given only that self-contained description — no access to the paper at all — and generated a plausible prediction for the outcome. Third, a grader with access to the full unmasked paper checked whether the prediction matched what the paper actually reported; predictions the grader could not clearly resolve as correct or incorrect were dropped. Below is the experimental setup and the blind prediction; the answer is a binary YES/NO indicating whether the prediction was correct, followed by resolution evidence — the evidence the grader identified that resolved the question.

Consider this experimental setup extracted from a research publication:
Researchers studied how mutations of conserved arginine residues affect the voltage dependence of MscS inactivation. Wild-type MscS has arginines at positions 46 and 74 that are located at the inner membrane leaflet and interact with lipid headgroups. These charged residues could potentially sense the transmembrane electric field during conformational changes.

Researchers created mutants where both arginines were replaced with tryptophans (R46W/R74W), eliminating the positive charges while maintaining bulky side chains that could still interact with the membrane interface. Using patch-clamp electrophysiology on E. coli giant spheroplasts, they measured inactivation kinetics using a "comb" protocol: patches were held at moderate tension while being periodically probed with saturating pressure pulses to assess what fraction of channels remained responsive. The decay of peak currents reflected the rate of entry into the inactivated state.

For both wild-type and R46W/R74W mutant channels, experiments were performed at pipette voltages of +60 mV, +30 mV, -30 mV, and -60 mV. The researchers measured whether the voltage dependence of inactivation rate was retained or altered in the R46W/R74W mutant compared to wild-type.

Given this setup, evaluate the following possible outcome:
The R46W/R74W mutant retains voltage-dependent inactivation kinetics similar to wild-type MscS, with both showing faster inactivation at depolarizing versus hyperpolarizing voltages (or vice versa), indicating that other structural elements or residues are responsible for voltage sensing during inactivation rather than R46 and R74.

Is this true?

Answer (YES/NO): NO